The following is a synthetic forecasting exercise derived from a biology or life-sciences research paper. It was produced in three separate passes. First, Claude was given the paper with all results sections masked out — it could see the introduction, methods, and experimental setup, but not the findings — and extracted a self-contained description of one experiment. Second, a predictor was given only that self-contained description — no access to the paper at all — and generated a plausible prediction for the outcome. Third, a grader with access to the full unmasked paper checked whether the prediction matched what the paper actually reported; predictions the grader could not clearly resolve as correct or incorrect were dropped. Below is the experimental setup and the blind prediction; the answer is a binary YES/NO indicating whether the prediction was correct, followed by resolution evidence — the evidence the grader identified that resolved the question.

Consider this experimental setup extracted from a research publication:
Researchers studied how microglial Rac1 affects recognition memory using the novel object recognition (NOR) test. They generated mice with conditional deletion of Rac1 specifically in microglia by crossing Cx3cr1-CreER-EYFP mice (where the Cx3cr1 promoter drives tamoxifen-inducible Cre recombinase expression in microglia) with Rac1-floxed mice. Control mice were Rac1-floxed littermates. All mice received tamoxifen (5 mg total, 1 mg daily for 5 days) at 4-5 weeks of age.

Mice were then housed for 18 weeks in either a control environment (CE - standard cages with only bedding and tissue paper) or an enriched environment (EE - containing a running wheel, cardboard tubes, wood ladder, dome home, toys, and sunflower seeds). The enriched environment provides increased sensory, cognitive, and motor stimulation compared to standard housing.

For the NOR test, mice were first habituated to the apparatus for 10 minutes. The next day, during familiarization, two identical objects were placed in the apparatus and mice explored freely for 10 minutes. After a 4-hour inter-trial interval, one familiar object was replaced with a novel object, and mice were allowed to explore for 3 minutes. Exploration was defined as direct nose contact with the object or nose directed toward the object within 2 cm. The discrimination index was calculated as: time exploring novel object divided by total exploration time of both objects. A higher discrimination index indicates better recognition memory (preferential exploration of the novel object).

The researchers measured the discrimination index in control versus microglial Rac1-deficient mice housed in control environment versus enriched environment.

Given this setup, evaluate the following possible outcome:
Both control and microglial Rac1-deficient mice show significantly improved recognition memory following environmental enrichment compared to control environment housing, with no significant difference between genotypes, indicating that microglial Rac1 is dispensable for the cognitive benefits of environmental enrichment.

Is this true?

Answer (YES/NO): NO